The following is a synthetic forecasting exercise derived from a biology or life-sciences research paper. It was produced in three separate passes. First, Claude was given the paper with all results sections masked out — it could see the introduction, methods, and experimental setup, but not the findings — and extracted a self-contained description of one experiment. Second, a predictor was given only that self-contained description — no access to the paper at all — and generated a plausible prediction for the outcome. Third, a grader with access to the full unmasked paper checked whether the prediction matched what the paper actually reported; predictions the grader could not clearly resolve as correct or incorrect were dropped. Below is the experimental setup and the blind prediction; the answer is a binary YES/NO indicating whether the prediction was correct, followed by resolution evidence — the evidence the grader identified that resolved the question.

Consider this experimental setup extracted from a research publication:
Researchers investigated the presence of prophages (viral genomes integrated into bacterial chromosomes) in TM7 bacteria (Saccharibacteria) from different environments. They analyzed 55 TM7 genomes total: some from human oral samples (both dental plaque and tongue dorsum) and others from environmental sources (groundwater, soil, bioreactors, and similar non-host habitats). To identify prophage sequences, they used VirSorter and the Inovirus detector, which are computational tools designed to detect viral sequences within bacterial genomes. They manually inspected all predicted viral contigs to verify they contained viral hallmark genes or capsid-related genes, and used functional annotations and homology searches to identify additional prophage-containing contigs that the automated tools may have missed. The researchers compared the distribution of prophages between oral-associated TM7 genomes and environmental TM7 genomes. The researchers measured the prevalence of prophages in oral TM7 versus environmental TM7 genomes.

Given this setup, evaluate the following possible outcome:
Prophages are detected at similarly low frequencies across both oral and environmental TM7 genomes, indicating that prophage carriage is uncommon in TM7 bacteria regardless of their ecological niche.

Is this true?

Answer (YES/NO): NO